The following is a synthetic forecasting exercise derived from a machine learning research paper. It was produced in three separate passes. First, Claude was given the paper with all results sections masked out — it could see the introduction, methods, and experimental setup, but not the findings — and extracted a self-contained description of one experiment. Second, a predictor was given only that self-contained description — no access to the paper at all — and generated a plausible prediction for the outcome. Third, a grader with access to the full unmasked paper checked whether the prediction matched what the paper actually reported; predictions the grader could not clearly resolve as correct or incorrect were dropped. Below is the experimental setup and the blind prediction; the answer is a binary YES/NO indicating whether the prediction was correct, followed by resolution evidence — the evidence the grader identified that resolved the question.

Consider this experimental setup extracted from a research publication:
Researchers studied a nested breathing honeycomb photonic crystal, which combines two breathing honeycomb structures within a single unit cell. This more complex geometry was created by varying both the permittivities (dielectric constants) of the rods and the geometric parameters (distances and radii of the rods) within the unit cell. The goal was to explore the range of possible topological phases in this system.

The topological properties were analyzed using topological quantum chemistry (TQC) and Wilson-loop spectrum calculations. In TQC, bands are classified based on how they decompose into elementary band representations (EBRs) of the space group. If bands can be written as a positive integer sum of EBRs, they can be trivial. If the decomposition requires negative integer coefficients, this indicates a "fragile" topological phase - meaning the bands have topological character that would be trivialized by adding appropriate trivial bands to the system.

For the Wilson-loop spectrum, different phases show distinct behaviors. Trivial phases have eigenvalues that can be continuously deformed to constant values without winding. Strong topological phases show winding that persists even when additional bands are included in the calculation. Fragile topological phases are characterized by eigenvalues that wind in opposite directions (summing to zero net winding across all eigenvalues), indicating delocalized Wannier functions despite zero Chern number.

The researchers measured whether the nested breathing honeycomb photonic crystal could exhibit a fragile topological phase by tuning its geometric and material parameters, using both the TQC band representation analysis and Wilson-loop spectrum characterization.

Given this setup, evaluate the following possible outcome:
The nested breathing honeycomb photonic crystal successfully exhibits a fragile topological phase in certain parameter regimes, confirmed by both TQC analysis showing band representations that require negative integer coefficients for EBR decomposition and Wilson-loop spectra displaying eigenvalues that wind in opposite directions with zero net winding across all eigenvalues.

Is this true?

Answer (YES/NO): YES